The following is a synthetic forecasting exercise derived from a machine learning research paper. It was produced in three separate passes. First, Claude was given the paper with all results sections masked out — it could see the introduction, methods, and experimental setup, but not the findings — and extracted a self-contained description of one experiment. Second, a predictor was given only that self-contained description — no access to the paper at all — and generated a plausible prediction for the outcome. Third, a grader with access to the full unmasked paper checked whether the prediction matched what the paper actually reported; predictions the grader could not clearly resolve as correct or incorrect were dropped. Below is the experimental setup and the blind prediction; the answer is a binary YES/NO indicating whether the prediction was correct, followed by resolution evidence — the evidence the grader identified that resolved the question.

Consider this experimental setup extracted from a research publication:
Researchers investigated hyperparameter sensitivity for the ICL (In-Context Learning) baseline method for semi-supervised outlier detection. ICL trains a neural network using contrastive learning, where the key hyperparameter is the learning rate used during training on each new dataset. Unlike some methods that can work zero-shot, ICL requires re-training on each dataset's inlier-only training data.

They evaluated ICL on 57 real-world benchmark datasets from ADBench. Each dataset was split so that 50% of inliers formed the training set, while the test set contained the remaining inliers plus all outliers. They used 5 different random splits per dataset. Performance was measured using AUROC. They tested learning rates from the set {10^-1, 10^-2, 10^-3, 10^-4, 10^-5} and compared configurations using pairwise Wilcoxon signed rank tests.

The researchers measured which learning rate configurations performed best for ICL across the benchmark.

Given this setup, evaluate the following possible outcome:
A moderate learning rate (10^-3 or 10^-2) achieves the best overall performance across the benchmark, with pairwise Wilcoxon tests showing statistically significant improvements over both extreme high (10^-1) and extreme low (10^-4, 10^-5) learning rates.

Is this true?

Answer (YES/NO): NO